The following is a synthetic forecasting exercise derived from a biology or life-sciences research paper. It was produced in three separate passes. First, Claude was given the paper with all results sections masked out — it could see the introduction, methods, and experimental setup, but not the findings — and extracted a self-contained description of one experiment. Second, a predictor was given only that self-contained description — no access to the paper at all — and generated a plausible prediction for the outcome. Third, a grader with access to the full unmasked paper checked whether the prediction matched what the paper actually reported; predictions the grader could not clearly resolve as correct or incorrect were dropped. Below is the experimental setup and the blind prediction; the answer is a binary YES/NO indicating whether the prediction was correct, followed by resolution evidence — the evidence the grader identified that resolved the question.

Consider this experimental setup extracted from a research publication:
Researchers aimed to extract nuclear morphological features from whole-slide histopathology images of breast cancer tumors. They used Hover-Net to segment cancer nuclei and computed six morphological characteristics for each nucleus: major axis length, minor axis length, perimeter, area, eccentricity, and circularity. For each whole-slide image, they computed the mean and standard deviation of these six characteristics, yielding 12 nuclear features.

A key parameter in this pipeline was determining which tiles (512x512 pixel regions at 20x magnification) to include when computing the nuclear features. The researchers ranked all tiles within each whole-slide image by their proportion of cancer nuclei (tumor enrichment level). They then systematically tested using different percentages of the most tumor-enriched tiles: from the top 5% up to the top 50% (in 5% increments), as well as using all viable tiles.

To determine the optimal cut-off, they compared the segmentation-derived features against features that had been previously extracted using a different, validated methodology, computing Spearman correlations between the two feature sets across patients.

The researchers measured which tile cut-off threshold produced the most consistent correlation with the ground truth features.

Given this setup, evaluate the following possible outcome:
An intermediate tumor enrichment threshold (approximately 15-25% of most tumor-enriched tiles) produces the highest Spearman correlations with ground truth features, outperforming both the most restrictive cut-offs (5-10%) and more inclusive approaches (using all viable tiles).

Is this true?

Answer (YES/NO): YES